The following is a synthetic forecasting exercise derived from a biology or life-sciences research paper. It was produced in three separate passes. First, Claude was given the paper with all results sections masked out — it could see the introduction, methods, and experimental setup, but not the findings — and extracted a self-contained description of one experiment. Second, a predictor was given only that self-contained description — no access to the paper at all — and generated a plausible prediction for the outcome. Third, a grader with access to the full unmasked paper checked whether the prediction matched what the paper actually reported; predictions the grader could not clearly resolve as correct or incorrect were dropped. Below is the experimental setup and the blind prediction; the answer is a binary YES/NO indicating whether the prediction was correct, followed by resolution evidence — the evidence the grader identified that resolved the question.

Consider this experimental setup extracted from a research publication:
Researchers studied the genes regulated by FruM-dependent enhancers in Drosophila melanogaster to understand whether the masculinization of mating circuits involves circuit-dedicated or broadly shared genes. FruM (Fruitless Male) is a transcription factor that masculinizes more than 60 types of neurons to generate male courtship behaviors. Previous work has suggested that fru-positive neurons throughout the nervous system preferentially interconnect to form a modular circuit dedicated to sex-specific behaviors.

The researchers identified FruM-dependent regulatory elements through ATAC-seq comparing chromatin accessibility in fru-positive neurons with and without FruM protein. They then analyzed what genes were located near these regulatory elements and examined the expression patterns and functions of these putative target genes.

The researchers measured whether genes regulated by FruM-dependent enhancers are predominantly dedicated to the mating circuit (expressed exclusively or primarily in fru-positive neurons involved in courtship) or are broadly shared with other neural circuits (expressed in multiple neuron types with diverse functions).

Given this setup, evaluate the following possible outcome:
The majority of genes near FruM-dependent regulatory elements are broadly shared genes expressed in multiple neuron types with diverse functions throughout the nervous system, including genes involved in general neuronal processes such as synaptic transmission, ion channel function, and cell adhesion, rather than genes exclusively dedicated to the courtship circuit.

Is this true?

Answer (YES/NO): YES